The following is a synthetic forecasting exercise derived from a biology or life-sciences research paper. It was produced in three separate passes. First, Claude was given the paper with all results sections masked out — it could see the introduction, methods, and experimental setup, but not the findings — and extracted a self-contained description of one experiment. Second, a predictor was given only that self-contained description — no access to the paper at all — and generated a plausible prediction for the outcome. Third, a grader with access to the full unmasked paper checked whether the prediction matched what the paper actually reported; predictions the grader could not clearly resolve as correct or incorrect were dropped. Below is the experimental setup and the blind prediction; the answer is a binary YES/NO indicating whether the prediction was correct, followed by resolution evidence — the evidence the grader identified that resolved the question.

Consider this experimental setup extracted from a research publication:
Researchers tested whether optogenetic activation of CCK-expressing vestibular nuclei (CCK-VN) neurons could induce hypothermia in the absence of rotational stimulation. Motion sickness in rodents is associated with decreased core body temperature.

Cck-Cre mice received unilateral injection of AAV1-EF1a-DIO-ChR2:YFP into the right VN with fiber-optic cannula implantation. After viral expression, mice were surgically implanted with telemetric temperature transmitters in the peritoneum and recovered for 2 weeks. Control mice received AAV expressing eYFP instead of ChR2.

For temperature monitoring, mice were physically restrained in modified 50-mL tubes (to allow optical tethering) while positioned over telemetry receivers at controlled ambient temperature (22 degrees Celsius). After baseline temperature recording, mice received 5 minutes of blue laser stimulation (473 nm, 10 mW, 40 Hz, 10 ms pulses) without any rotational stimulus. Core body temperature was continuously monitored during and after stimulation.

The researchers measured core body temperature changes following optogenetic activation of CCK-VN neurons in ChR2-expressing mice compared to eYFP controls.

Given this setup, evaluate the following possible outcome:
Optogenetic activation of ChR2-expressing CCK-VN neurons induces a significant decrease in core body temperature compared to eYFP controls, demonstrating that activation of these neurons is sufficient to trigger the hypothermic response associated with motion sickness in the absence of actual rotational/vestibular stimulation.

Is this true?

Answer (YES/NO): YES